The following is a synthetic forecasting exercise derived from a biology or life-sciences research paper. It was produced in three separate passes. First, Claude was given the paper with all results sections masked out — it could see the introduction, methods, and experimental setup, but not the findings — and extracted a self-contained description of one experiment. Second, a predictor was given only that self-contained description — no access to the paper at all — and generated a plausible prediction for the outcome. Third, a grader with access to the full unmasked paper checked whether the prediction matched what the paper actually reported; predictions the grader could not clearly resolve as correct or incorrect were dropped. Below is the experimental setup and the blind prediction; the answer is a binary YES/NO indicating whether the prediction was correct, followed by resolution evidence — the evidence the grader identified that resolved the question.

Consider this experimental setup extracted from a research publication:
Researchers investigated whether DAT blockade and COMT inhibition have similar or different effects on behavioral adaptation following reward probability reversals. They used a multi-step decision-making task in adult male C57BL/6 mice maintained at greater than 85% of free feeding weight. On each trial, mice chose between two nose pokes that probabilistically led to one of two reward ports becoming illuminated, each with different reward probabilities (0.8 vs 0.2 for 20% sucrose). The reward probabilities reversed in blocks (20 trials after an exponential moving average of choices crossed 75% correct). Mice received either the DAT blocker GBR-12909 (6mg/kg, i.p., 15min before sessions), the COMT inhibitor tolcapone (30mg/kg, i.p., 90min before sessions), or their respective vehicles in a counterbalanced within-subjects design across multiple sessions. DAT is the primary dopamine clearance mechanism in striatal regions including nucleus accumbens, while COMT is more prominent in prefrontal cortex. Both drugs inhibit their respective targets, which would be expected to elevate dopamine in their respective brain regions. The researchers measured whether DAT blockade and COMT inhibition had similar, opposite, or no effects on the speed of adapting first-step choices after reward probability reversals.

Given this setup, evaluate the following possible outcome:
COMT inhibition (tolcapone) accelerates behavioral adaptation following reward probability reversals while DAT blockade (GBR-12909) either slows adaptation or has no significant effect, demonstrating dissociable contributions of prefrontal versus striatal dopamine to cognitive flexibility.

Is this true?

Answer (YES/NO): YES